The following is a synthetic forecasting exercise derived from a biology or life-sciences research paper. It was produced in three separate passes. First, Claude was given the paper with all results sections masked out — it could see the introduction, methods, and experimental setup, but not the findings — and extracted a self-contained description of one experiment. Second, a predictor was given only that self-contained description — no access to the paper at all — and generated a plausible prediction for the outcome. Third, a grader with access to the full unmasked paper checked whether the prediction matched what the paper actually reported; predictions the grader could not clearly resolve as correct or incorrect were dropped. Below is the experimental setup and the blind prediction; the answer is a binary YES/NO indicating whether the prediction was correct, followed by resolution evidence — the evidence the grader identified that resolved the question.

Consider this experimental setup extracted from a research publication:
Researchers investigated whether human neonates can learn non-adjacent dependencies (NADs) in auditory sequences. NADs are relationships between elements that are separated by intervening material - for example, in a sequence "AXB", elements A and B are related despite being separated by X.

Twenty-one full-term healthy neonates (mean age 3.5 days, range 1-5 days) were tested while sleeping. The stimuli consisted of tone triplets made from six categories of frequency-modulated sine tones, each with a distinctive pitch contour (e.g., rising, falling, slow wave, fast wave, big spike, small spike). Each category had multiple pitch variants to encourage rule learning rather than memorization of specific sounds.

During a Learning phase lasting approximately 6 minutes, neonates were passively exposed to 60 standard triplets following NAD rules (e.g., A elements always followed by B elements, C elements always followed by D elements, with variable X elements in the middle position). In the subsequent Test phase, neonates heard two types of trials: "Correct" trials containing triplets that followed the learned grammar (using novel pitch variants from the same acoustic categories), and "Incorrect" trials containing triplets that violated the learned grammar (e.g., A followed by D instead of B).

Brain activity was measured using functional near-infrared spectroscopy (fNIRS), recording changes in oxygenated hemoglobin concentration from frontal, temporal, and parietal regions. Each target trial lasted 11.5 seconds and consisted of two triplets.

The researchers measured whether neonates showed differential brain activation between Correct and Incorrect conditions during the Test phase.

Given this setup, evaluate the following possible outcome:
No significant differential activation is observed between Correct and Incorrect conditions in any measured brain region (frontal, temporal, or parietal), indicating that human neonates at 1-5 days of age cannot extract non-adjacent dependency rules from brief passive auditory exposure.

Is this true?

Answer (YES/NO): NO